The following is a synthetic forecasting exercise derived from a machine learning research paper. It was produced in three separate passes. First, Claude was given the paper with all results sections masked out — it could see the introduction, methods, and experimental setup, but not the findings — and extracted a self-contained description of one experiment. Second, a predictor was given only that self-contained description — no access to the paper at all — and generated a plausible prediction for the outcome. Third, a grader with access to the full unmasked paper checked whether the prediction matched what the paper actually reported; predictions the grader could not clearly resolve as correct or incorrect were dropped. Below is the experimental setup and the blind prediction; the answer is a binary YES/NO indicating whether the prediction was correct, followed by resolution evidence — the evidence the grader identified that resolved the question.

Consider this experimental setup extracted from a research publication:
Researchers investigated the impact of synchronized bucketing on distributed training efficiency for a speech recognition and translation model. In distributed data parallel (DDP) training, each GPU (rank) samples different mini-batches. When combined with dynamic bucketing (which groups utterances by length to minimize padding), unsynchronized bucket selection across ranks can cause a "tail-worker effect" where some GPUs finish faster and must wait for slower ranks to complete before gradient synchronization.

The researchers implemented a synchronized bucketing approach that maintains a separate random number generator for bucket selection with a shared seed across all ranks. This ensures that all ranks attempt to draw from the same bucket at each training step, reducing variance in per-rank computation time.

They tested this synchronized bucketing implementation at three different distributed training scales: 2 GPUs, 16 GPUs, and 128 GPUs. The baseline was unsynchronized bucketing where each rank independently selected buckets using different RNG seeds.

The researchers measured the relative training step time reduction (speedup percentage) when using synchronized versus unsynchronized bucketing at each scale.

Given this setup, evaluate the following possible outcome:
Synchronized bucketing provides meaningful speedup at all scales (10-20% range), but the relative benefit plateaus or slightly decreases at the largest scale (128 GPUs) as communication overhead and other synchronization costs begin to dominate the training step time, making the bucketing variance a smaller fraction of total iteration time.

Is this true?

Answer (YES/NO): NO